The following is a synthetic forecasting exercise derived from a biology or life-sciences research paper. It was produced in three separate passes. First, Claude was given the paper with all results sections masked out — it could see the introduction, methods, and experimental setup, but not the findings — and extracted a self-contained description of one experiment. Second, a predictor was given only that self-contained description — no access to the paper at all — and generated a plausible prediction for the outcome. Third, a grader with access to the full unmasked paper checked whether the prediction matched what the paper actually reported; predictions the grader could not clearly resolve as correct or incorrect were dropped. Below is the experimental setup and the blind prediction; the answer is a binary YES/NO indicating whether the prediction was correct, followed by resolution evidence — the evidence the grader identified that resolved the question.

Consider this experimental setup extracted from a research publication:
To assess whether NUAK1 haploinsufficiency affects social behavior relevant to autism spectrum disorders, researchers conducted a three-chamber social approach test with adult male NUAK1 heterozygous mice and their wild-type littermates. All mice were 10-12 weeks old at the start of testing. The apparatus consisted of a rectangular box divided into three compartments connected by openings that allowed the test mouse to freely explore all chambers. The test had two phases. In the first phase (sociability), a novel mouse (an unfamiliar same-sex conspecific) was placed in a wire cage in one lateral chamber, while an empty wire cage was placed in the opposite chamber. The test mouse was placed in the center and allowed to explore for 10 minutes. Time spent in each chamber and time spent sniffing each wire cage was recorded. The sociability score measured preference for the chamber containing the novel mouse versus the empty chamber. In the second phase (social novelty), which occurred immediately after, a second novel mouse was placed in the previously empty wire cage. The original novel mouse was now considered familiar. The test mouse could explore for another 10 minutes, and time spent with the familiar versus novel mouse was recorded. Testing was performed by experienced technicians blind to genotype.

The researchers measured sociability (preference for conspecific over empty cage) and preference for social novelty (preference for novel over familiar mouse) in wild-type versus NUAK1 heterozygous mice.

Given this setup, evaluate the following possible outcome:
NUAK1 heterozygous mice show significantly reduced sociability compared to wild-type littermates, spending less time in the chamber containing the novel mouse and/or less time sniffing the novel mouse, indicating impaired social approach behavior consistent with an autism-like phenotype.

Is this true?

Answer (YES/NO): NO